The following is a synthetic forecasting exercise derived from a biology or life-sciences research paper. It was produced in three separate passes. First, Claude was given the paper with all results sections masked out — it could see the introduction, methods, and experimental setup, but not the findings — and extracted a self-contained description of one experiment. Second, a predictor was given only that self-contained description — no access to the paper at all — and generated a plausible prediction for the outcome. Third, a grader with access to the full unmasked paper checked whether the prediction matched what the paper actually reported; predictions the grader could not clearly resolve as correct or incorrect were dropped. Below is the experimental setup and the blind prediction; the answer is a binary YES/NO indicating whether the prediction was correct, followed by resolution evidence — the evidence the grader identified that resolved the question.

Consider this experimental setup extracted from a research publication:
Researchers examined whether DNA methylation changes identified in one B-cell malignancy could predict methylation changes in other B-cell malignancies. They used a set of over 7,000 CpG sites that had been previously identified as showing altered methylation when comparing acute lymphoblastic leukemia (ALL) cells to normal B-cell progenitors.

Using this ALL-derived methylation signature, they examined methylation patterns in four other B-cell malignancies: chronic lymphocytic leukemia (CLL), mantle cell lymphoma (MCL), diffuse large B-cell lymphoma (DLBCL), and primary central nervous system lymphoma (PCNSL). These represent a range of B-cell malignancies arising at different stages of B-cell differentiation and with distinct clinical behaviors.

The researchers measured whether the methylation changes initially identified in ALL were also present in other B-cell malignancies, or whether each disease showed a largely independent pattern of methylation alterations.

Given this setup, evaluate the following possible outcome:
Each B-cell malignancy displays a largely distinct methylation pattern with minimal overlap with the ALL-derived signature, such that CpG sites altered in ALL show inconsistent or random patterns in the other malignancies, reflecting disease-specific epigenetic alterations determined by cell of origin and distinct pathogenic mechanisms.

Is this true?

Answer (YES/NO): NO